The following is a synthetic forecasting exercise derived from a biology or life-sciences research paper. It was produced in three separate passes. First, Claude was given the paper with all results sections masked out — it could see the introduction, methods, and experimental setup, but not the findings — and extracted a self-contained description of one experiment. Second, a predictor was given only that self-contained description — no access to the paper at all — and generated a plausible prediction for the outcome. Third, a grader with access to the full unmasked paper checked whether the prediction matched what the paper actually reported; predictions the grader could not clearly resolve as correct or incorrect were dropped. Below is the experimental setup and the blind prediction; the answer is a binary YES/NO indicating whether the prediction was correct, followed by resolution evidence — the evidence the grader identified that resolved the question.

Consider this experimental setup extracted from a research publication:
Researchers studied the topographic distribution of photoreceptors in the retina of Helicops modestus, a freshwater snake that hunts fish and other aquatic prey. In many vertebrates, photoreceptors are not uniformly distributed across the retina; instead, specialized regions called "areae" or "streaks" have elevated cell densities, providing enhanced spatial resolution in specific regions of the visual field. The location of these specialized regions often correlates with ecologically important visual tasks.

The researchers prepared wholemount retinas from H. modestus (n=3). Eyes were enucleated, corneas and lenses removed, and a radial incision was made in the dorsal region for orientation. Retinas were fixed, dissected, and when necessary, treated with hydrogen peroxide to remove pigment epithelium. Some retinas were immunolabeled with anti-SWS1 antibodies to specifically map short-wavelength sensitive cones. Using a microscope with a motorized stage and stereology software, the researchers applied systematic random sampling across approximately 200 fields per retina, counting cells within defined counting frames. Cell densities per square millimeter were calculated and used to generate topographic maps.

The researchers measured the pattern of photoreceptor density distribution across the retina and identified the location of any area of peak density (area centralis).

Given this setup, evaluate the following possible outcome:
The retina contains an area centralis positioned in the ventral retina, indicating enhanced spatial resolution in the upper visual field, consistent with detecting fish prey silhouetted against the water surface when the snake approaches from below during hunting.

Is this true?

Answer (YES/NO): YES